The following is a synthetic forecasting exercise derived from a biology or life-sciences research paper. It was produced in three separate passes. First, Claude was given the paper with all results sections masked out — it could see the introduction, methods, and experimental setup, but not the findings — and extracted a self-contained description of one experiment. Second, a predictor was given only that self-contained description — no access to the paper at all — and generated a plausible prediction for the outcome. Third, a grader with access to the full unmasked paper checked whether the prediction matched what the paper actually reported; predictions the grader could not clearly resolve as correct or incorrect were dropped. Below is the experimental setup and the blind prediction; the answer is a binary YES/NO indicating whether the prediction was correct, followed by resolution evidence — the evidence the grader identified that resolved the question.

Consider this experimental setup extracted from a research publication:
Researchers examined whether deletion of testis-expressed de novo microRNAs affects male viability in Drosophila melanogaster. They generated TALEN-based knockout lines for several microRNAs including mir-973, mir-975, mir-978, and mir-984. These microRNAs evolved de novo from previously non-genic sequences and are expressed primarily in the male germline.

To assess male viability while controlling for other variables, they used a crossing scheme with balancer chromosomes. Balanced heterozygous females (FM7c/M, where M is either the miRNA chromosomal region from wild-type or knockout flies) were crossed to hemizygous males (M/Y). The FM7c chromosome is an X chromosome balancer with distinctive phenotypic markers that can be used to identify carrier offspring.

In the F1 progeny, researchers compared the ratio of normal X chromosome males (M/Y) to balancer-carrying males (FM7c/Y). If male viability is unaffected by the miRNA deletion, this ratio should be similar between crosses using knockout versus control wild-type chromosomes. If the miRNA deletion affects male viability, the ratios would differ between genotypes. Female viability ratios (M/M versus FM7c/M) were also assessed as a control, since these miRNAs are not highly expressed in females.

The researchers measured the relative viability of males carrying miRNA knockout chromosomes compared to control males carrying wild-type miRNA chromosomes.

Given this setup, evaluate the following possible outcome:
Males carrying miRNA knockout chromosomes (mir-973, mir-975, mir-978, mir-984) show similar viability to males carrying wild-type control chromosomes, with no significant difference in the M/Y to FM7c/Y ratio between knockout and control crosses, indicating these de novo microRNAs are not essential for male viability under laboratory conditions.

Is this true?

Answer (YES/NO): NO